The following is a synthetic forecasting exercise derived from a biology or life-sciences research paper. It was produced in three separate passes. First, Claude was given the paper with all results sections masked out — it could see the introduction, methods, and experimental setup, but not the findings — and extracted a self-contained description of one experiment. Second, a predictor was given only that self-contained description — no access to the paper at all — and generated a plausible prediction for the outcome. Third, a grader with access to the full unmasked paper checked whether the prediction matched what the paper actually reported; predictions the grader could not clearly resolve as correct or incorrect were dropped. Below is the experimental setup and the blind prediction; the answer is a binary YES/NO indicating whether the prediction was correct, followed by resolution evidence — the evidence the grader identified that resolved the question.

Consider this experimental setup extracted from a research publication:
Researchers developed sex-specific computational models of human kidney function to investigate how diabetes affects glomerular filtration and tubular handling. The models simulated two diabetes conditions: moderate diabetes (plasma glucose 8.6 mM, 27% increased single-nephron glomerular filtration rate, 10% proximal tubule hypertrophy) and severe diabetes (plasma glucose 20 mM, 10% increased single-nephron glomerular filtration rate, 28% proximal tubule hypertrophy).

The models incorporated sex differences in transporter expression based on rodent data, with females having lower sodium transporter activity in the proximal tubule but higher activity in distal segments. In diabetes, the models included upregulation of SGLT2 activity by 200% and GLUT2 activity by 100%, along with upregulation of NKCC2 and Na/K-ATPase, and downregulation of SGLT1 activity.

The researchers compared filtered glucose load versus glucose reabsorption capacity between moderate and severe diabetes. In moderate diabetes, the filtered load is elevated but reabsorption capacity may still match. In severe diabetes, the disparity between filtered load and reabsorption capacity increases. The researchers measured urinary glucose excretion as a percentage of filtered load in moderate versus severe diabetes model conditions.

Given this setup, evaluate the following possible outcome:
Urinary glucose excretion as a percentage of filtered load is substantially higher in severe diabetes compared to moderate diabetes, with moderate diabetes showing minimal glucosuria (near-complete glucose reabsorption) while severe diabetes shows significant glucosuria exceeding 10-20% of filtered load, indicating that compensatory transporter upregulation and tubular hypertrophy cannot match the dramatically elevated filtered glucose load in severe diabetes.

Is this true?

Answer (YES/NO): YES